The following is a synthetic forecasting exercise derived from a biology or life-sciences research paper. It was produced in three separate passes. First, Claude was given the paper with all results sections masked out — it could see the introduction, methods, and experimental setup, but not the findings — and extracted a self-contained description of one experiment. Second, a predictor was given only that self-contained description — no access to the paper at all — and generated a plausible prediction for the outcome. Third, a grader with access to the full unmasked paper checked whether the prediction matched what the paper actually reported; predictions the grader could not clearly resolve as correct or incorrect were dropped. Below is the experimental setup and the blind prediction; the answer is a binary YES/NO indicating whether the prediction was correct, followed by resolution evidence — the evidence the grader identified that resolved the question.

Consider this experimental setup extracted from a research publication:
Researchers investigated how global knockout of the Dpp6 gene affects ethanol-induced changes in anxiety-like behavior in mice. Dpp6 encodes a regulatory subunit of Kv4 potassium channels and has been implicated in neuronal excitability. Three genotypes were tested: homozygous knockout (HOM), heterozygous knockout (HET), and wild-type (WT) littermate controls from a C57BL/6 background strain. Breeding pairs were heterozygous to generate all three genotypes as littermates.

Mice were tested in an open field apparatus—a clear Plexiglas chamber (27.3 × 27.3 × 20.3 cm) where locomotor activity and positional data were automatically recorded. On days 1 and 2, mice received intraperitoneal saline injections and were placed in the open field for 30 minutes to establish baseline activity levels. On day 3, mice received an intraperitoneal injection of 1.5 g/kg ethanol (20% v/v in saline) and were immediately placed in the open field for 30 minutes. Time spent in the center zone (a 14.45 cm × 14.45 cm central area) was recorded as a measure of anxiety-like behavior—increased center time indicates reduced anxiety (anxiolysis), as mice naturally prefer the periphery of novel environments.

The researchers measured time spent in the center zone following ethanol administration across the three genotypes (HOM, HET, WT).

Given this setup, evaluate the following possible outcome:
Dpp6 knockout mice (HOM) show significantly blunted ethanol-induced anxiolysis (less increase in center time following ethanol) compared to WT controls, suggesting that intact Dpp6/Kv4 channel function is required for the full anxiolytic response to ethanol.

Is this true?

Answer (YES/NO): NO